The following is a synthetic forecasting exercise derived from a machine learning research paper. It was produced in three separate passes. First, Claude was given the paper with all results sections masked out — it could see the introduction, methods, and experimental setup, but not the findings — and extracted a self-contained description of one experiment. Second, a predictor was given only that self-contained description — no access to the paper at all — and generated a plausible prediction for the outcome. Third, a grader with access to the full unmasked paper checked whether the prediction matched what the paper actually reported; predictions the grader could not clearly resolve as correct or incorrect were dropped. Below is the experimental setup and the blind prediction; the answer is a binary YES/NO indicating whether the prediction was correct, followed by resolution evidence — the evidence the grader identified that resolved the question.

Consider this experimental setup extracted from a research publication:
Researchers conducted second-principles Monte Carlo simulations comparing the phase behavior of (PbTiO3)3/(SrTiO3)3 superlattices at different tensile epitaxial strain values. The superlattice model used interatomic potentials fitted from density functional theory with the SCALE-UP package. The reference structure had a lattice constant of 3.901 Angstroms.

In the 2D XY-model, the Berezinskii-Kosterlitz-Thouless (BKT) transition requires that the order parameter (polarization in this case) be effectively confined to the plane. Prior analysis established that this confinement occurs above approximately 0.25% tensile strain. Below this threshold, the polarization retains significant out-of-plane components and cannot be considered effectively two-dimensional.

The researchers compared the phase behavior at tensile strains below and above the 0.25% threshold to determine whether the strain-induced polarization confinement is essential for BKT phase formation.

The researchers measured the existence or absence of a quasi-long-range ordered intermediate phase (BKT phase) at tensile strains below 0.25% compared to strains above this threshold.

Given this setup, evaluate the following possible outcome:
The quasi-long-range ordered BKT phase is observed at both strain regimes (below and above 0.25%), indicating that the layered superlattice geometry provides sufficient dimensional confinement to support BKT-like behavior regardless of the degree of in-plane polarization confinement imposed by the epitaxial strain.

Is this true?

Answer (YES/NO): NO